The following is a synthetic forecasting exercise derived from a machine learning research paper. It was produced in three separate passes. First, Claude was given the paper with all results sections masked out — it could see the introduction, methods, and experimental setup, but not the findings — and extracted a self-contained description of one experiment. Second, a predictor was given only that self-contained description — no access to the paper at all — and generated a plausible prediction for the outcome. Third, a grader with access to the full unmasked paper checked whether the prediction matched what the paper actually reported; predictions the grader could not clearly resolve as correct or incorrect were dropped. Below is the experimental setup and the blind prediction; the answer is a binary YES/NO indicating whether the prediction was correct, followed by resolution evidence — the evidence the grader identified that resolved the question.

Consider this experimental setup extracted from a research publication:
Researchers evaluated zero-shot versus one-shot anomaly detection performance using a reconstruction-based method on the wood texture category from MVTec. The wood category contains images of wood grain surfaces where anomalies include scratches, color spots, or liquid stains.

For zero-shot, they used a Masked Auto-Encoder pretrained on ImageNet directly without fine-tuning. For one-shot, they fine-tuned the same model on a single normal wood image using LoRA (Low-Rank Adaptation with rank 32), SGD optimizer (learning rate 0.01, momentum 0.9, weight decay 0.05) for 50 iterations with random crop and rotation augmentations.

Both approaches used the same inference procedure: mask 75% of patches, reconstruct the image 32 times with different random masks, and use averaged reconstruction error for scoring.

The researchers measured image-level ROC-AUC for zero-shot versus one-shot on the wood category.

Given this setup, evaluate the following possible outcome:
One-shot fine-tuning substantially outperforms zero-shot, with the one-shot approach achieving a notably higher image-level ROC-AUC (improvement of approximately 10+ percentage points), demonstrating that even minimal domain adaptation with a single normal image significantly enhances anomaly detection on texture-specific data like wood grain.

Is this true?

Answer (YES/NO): NO